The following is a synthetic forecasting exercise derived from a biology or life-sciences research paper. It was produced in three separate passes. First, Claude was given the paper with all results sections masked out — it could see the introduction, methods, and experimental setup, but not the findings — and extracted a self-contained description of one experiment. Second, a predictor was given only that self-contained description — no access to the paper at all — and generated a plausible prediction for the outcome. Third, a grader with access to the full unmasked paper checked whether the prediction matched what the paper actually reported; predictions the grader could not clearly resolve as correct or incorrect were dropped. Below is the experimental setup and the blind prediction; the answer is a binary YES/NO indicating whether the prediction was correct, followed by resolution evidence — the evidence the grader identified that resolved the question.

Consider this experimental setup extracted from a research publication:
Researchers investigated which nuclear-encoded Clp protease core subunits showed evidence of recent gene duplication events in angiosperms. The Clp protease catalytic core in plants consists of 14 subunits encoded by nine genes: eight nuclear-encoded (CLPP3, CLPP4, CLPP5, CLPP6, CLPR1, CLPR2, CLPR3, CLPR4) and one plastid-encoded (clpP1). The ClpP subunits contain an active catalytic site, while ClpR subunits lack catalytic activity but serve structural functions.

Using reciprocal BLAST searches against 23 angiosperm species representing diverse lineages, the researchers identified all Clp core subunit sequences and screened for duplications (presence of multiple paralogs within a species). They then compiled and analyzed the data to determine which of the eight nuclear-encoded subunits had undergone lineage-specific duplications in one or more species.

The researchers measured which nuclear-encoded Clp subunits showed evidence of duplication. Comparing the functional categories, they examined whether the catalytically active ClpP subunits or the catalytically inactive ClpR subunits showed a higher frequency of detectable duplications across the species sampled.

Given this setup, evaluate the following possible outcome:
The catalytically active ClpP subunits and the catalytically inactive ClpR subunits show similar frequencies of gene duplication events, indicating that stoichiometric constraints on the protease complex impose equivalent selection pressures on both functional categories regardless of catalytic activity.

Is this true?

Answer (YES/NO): NO